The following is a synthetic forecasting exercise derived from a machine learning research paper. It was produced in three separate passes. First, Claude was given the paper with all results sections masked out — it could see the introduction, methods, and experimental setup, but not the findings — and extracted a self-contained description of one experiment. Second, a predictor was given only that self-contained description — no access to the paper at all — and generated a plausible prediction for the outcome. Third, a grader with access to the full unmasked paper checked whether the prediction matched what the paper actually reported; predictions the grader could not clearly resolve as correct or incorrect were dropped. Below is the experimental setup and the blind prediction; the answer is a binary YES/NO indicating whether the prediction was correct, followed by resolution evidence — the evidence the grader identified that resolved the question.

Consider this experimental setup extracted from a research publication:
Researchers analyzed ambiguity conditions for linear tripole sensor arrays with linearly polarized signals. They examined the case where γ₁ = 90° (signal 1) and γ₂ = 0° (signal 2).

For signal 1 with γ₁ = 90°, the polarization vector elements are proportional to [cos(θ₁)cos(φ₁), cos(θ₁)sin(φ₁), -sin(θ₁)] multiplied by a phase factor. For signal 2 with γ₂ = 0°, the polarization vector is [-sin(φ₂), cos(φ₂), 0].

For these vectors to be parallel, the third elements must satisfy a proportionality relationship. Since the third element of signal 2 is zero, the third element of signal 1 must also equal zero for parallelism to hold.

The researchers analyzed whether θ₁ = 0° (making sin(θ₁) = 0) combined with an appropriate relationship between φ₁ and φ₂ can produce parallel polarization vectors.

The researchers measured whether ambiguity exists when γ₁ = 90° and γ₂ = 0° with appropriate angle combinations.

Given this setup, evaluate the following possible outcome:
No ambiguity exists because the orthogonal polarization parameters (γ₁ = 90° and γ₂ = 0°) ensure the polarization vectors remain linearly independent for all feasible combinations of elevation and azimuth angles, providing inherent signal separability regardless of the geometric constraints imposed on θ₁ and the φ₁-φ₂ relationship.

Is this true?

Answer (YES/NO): NO